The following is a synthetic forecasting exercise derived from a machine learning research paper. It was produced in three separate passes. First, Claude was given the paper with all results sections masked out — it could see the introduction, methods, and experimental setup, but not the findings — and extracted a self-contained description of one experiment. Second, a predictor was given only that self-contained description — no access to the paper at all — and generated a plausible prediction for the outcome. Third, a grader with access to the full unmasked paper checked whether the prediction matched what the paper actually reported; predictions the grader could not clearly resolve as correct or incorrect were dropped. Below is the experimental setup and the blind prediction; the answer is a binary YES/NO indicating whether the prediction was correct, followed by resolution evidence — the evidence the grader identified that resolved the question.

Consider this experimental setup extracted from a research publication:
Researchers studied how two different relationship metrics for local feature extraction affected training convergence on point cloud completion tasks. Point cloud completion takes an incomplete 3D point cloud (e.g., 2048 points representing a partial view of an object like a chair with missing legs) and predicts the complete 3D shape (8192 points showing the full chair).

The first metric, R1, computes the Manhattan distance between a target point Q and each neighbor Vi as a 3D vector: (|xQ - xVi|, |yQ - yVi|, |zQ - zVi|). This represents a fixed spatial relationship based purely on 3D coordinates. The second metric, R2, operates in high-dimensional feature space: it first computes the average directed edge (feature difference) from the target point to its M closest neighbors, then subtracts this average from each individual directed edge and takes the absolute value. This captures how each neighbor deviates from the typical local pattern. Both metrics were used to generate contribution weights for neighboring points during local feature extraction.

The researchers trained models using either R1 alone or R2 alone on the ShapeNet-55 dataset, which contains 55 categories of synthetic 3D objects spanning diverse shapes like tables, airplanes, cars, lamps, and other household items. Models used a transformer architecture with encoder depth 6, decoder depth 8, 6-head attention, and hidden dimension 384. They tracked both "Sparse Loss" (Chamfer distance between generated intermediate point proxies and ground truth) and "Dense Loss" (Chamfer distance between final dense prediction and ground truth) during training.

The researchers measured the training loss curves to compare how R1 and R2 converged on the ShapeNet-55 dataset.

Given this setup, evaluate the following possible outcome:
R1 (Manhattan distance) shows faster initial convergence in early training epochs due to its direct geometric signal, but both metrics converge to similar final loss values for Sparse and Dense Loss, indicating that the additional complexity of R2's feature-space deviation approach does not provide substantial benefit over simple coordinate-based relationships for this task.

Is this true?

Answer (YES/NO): NO